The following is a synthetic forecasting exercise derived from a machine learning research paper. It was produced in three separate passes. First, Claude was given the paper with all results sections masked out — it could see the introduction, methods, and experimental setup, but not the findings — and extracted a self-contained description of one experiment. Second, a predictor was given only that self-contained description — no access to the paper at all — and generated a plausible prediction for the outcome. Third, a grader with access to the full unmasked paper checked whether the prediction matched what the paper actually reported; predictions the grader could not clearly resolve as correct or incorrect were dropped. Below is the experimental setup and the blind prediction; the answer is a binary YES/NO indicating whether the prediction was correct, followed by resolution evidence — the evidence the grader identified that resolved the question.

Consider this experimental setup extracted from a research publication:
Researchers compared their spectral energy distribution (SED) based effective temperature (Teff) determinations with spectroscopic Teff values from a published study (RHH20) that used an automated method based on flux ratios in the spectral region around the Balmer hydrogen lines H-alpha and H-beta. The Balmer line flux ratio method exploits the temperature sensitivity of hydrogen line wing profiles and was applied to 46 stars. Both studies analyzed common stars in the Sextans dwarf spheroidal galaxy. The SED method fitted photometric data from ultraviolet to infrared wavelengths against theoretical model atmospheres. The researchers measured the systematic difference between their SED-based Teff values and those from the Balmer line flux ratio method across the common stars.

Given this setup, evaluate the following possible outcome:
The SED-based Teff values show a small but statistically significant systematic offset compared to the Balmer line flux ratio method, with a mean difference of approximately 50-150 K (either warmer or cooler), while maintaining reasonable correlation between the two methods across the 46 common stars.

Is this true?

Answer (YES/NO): NO